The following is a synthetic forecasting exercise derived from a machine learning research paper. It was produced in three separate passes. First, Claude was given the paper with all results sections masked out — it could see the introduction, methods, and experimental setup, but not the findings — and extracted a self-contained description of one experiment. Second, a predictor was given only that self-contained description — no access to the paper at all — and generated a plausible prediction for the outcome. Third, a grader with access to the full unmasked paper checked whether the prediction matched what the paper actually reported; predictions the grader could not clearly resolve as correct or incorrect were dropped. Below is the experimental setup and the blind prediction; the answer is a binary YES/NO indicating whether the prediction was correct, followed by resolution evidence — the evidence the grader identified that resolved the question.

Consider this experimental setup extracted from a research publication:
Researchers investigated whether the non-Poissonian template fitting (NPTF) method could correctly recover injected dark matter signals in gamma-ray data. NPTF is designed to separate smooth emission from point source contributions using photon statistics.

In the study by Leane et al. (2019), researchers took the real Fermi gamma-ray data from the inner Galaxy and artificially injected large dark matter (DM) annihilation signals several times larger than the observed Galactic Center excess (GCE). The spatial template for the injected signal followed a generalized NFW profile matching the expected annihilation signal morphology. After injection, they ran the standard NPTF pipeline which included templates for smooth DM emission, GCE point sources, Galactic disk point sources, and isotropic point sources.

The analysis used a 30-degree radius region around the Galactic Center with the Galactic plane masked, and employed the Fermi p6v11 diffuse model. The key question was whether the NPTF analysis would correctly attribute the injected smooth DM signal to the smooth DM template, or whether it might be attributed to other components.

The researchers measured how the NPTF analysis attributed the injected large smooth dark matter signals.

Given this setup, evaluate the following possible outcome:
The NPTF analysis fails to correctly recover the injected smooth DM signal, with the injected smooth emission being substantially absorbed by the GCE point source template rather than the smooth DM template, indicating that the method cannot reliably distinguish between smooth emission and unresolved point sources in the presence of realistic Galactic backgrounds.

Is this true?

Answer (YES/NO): YES